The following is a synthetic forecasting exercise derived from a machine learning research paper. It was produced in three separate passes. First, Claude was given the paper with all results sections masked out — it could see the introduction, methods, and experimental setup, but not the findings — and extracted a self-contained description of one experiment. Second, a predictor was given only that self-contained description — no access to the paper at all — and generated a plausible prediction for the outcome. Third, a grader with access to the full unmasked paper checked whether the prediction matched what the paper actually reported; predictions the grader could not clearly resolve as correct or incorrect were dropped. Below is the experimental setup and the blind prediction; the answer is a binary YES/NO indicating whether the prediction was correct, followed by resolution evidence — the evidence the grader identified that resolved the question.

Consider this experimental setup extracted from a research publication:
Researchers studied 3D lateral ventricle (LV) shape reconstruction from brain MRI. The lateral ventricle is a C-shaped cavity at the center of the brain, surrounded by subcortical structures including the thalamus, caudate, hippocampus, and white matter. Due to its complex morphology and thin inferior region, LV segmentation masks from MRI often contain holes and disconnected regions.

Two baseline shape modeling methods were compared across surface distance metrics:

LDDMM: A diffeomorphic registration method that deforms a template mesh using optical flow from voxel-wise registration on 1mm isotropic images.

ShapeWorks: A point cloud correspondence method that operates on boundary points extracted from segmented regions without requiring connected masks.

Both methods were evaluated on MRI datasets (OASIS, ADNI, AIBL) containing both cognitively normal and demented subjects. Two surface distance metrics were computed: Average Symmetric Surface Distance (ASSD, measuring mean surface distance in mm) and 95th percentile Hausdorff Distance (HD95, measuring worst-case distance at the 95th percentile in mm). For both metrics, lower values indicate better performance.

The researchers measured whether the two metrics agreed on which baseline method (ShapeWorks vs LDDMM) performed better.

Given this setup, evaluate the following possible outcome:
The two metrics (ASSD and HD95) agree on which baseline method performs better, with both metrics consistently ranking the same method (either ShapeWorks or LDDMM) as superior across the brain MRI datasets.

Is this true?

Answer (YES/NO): YES